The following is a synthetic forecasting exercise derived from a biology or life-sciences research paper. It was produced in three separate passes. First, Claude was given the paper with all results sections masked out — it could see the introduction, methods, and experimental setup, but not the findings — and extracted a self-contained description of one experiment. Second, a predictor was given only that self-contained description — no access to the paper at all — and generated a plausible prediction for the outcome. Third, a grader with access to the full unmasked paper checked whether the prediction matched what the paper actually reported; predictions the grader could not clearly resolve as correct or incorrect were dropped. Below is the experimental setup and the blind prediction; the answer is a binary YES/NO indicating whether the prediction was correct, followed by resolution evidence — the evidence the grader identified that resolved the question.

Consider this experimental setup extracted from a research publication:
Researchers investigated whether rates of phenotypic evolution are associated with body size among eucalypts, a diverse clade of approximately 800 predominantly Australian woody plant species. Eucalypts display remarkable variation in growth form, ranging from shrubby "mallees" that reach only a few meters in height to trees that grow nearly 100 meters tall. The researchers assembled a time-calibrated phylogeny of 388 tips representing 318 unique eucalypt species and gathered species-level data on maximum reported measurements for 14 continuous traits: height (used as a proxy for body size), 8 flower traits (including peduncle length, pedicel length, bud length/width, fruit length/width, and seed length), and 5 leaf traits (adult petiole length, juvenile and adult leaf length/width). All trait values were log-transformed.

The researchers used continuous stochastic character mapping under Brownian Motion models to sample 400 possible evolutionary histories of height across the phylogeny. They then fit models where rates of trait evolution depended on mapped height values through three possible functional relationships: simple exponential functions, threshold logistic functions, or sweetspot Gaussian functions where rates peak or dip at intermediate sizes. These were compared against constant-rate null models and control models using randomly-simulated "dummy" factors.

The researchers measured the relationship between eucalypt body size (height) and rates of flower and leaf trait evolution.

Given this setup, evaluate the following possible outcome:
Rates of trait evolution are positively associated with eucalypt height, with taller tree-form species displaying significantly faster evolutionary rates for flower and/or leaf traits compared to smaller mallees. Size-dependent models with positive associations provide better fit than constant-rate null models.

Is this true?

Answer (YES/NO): NO